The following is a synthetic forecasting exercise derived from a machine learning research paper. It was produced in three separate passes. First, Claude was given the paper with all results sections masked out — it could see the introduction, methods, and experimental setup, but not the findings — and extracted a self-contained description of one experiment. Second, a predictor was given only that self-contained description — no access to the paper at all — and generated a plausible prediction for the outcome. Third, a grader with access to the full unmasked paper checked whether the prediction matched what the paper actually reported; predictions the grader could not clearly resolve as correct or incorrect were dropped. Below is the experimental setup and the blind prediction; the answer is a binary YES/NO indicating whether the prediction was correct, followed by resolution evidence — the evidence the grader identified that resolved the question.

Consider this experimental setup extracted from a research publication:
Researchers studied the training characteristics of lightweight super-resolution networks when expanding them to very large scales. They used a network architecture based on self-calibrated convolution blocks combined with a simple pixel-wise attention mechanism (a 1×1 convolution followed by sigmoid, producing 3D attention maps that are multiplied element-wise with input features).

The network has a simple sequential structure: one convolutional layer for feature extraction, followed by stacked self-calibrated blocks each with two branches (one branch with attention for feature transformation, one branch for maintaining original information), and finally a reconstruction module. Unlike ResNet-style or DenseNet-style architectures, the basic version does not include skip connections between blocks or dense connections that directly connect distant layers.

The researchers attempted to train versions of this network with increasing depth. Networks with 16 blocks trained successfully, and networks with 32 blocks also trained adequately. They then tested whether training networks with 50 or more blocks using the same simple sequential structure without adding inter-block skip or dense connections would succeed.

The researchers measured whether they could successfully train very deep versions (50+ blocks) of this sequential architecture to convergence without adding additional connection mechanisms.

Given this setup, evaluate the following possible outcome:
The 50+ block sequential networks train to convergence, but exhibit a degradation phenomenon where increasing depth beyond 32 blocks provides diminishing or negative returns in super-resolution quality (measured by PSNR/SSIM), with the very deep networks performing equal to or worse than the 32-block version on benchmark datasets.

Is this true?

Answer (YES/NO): NO